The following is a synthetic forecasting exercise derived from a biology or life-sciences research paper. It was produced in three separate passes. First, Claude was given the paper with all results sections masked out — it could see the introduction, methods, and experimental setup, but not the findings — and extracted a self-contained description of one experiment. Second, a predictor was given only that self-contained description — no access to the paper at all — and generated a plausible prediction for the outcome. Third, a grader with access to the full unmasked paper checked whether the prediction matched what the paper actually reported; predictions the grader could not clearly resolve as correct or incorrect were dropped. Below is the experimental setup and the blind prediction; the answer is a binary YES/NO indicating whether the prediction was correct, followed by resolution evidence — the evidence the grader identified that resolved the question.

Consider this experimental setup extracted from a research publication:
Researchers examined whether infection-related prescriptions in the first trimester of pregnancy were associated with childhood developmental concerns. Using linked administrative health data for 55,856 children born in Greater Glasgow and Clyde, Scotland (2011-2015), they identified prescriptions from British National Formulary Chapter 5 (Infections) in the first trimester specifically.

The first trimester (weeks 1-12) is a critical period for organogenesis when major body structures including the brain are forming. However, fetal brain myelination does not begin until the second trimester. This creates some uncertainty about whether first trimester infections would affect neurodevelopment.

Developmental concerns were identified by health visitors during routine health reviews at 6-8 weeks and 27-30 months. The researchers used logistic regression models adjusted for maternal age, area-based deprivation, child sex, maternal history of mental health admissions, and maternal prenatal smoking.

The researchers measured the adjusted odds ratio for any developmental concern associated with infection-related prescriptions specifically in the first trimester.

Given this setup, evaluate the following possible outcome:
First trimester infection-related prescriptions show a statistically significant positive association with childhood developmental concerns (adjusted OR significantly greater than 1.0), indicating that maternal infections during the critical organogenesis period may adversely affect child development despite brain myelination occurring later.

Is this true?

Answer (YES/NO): NO